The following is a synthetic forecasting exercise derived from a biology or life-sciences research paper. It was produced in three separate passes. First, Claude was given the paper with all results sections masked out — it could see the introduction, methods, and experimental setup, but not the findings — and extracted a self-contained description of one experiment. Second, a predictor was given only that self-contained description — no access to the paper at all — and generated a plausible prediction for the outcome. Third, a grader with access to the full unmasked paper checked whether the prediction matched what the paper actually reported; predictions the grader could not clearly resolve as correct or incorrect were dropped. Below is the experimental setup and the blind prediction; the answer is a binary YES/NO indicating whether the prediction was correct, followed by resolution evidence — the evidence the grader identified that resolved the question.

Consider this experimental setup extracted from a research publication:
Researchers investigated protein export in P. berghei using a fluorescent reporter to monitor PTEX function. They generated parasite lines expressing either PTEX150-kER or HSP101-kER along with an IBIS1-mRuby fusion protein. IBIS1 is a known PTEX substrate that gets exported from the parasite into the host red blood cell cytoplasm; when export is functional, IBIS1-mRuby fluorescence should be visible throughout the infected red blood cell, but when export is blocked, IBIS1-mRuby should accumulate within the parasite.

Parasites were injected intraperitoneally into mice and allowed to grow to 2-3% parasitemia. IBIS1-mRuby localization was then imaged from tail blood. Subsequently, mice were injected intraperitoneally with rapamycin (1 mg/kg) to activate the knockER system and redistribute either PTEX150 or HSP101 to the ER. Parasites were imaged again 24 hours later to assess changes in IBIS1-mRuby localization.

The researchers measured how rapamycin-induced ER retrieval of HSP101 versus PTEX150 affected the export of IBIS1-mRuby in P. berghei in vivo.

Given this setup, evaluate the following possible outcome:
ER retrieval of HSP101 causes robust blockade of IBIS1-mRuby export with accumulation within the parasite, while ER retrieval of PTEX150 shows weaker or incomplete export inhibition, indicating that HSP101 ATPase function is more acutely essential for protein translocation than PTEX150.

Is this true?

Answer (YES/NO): NO